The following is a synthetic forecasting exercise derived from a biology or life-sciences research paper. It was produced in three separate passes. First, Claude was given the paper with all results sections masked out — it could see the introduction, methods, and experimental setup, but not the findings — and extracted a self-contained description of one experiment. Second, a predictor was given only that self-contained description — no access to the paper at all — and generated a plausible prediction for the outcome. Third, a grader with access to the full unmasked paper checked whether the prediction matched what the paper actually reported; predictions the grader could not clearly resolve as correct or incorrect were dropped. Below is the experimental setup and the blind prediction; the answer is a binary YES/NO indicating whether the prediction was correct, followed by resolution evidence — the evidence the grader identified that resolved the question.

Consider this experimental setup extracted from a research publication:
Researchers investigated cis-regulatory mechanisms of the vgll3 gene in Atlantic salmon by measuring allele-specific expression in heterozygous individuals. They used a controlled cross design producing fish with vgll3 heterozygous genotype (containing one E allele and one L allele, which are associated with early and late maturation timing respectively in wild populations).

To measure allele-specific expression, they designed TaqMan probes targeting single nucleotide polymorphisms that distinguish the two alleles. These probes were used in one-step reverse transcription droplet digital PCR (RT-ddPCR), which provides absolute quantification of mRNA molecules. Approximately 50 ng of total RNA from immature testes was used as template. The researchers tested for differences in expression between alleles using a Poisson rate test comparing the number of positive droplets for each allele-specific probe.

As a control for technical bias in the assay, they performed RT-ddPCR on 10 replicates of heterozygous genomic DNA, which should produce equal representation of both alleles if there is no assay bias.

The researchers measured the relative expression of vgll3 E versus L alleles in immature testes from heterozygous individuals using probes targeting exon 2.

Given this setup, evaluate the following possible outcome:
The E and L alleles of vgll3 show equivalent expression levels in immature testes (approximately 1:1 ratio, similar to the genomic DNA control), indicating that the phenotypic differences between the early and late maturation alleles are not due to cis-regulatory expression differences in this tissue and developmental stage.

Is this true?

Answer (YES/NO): NO